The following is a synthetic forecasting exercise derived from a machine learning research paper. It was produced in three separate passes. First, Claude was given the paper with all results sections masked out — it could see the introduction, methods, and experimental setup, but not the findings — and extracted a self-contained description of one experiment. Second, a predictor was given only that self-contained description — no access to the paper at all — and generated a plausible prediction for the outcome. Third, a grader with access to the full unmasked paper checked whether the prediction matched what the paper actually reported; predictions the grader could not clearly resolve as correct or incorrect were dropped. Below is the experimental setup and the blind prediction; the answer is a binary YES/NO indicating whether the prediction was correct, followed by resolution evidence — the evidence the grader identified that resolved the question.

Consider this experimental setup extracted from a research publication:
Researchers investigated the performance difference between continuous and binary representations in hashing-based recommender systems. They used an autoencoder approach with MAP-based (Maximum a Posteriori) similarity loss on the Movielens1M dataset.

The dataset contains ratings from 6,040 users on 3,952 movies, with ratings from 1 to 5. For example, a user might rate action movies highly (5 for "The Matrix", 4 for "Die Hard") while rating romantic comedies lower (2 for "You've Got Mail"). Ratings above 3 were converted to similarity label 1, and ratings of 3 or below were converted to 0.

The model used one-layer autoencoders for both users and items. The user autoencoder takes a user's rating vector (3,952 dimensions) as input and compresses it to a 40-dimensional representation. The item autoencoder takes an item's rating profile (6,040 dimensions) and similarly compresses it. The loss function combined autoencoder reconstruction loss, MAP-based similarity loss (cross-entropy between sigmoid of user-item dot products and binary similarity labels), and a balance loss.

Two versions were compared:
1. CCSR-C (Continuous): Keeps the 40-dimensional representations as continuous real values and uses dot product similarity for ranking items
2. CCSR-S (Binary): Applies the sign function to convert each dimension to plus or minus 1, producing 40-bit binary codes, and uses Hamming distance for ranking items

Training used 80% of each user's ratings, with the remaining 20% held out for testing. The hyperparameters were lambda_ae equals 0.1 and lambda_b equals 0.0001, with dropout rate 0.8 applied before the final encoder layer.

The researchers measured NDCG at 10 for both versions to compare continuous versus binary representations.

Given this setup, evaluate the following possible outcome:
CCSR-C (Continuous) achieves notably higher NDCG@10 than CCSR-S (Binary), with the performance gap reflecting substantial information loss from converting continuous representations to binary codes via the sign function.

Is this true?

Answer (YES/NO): NO